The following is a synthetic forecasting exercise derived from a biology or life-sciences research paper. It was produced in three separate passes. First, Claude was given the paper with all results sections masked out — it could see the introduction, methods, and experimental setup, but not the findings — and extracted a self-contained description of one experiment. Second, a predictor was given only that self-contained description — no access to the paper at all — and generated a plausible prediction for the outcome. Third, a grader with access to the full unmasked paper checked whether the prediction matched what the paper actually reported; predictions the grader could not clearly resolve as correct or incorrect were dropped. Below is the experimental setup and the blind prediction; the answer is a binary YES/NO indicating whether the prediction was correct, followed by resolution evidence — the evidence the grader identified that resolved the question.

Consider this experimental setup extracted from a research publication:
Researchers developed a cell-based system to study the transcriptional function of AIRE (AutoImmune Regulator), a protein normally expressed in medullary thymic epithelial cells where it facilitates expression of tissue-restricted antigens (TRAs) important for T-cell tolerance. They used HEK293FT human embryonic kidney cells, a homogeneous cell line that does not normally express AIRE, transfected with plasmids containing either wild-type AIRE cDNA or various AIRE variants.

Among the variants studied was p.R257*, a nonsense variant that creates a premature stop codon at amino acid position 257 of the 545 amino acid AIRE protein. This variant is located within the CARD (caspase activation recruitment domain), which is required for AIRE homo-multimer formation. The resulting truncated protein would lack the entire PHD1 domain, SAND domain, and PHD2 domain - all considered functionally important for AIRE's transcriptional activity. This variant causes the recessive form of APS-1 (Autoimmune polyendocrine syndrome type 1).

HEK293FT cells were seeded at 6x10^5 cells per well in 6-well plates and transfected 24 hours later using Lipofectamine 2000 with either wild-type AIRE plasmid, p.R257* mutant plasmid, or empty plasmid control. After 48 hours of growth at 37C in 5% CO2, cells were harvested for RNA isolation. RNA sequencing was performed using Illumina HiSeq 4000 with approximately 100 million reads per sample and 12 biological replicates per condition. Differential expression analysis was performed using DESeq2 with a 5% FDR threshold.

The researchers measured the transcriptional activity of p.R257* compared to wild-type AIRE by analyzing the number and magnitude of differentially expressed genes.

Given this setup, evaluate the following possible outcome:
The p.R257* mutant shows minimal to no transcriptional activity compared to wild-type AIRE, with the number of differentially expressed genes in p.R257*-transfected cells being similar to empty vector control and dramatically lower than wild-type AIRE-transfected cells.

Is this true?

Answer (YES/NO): NO